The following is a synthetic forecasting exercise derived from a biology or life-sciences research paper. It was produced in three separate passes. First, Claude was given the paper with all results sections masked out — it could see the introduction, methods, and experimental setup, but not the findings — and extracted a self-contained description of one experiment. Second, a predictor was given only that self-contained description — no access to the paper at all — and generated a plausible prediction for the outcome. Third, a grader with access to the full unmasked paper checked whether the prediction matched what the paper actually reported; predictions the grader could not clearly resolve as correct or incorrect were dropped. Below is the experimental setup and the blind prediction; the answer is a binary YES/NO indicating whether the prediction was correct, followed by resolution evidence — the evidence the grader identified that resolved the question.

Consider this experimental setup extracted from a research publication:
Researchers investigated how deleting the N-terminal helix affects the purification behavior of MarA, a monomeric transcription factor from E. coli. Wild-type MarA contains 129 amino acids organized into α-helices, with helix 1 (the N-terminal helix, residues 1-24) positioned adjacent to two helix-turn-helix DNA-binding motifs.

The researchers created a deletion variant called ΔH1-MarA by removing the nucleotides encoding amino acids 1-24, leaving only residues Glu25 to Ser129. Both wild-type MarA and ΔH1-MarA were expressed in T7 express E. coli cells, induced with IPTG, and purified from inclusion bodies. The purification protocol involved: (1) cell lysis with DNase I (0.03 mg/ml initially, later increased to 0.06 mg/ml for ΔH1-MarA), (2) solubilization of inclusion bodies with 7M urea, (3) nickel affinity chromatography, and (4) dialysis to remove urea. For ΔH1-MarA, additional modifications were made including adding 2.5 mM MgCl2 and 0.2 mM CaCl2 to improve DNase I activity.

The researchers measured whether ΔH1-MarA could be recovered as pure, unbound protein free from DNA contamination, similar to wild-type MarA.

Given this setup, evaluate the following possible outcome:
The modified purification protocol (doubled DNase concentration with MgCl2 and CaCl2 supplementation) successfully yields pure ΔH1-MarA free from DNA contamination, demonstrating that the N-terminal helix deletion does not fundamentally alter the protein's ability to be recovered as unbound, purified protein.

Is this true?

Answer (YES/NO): NO